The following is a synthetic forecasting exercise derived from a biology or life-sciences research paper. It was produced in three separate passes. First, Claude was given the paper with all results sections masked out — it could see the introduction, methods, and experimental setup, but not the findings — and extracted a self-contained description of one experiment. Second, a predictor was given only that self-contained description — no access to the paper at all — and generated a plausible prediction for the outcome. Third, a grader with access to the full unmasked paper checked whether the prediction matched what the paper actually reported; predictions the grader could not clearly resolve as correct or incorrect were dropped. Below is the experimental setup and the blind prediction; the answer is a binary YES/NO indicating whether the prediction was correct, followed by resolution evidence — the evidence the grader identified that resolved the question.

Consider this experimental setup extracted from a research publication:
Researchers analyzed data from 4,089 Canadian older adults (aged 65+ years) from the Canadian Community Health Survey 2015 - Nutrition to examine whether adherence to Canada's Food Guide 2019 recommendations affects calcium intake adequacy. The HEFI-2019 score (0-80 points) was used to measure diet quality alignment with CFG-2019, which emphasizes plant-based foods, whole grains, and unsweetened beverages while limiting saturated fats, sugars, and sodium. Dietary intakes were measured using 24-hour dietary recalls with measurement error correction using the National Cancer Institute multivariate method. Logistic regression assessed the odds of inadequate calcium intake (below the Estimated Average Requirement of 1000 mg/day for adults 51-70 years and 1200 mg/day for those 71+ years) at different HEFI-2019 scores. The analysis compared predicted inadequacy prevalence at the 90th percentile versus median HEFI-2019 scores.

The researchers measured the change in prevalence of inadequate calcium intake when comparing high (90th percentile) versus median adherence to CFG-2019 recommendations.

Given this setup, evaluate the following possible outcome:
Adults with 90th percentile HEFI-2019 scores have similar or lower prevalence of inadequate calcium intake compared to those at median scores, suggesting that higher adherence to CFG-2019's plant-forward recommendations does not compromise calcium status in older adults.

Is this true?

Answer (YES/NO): NO